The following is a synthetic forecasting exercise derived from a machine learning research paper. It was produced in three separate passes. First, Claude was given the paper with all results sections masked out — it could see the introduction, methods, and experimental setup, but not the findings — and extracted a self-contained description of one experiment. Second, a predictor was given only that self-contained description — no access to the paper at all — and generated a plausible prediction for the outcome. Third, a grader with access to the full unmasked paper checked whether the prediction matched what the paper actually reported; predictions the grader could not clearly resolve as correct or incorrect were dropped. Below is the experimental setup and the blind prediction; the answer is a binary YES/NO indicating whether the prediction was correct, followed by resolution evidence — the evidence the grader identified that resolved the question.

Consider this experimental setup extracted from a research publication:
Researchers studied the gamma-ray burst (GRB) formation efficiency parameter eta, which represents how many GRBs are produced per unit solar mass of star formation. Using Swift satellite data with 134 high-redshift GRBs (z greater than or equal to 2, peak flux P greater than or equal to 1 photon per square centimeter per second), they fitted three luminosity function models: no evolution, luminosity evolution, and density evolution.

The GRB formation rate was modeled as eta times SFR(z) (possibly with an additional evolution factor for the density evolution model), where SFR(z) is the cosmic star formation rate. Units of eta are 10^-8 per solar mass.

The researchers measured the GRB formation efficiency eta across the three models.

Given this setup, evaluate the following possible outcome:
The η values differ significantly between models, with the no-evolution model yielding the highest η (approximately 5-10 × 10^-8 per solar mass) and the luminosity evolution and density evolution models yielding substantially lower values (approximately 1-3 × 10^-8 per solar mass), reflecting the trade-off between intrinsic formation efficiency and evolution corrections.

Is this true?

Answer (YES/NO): NO